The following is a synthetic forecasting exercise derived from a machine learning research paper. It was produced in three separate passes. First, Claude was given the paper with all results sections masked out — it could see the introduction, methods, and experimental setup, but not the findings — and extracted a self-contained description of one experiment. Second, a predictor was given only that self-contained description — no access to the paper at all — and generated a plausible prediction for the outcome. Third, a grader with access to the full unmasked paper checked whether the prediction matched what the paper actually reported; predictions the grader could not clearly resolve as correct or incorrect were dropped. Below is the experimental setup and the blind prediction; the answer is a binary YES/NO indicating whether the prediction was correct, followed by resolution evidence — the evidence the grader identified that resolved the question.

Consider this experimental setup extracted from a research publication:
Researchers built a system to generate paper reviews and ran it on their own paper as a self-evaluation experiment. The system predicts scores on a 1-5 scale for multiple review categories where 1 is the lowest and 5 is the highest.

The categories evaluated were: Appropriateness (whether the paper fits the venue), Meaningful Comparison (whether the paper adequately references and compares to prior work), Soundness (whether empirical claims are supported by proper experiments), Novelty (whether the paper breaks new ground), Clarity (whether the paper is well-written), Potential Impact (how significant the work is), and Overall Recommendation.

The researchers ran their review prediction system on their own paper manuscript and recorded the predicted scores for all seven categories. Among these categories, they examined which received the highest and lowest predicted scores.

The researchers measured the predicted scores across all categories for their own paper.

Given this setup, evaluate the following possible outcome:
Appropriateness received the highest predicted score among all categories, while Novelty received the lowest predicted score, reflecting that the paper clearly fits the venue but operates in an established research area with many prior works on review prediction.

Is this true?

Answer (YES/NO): NO